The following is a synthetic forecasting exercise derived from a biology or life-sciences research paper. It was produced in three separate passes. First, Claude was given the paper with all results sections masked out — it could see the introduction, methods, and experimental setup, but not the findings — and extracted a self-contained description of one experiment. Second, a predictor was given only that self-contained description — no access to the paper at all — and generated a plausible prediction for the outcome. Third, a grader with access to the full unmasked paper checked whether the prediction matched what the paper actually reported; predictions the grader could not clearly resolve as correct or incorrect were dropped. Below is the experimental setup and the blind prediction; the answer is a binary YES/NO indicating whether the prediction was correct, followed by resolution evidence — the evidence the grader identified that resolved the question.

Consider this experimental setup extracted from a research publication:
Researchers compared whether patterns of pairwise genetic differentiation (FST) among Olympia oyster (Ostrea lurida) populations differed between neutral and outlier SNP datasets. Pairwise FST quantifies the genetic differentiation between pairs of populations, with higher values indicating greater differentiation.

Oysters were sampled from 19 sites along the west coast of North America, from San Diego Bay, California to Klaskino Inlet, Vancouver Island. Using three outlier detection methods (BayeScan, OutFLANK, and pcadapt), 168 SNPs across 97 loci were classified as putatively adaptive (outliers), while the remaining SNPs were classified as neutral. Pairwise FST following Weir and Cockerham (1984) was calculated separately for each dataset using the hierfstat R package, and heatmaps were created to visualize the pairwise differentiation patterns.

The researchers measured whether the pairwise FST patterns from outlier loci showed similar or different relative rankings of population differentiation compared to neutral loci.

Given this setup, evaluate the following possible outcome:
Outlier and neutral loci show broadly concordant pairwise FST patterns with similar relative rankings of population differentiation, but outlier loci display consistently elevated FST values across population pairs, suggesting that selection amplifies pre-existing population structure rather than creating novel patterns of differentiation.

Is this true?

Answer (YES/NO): NO